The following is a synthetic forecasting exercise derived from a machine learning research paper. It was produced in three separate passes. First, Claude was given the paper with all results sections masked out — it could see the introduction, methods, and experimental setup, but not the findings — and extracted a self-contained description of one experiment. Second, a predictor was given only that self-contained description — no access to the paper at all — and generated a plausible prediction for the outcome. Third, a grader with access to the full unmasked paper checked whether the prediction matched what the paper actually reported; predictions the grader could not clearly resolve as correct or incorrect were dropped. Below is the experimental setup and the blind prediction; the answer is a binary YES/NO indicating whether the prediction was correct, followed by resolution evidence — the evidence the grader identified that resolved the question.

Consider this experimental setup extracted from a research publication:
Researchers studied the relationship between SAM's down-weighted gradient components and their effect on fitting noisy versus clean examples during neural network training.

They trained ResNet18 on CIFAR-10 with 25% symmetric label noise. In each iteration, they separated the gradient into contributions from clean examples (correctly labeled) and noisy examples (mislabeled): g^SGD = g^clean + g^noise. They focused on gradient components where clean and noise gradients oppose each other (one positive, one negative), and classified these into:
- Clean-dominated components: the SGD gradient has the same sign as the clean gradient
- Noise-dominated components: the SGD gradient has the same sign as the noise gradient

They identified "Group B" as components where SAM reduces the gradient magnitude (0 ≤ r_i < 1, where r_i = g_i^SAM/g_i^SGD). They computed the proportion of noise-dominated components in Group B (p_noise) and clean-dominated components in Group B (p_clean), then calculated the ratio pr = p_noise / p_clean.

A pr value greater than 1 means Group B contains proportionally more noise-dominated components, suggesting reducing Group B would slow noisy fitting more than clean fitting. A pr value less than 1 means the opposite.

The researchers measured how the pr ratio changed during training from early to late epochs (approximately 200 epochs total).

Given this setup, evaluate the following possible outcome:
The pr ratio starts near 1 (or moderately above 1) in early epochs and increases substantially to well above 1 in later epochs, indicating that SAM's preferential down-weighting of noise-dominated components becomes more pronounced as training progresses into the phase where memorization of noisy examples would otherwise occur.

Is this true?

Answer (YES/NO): NO